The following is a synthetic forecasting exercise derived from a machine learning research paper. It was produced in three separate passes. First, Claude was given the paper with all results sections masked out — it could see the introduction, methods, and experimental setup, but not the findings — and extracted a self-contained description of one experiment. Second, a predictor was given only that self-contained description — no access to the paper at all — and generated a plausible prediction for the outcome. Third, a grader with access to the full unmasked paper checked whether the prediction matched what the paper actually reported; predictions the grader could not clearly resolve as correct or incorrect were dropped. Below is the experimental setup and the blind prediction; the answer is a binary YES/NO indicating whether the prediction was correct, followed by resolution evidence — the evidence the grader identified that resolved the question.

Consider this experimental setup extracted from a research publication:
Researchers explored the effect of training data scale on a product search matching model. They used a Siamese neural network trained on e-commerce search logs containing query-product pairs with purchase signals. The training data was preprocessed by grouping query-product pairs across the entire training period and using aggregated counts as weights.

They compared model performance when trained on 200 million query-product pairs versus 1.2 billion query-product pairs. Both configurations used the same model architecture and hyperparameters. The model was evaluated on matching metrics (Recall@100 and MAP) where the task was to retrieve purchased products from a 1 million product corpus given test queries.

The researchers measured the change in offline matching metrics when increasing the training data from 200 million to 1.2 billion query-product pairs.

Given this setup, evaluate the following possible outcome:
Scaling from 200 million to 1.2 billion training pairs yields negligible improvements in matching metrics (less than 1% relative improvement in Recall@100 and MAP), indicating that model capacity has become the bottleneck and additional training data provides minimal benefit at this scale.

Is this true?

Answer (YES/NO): NO